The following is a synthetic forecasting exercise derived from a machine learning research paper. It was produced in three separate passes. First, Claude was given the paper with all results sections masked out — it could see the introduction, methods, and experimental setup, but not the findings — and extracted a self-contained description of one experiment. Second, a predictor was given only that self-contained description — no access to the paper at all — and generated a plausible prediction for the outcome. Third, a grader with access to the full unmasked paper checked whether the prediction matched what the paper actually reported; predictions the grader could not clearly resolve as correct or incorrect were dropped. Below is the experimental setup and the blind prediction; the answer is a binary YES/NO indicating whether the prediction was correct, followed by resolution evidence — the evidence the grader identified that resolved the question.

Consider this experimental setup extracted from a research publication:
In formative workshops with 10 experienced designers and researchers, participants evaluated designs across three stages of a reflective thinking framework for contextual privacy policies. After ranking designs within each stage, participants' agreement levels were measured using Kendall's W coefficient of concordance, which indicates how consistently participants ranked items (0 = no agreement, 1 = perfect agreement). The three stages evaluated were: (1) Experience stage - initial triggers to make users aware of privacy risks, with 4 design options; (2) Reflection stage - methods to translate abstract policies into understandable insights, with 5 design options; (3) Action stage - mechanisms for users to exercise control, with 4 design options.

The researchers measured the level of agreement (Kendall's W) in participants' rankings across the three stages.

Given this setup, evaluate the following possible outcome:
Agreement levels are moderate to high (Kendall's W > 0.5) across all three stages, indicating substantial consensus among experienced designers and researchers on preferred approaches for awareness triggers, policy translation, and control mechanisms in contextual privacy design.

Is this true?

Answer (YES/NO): NO